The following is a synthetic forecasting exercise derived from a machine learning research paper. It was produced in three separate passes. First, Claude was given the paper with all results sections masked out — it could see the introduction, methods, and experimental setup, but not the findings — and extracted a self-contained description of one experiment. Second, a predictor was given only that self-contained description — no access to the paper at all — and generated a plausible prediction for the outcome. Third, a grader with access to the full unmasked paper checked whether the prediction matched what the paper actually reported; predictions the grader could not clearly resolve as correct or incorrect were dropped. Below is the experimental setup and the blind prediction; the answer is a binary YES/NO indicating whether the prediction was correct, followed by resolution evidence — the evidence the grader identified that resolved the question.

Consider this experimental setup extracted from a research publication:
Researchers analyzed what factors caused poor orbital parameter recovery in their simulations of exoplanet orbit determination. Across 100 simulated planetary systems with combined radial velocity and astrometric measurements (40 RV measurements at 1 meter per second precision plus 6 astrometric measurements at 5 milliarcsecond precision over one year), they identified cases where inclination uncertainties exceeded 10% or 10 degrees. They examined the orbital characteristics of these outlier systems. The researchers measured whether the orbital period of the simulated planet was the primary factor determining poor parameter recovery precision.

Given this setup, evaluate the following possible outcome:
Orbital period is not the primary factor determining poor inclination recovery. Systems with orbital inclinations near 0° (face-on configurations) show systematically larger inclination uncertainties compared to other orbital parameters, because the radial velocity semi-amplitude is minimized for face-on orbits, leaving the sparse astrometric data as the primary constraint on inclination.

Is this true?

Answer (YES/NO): NO